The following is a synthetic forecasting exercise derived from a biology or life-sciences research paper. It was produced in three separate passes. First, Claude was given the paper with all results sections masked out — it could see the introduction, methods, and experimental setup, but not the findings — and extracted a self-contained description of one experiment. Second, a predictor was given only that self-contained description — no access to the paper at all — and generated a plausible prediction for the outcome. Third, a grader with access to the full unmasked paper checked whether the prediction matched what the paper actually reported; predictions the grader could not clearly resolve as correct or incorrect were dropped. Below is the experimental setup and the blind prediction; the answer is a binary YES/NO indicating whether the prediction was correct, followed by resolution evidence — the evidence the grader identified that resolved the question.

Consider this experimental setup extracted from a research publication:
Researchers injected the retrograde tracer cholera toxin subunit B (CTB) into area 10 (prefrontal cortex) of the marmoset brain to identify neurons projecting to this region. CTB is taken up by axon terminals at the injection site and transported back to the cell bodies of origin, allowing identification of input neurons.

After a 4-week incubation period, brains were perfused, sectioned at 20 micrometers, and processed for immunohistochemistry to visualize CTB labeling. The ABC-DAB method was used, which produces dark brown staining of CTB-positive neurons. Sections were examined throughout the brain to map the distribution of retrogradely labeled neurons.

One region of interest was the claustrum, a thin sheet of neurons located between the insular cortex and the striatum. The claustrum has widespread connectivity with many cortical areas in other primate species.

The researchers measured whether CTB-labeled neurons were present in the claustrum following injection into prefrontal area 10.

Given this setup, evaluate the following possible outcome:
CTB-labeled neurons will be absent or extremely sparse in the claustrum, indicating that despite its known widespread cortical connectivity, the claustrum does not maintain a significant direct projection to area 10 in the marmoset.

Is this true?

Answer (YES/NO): NO